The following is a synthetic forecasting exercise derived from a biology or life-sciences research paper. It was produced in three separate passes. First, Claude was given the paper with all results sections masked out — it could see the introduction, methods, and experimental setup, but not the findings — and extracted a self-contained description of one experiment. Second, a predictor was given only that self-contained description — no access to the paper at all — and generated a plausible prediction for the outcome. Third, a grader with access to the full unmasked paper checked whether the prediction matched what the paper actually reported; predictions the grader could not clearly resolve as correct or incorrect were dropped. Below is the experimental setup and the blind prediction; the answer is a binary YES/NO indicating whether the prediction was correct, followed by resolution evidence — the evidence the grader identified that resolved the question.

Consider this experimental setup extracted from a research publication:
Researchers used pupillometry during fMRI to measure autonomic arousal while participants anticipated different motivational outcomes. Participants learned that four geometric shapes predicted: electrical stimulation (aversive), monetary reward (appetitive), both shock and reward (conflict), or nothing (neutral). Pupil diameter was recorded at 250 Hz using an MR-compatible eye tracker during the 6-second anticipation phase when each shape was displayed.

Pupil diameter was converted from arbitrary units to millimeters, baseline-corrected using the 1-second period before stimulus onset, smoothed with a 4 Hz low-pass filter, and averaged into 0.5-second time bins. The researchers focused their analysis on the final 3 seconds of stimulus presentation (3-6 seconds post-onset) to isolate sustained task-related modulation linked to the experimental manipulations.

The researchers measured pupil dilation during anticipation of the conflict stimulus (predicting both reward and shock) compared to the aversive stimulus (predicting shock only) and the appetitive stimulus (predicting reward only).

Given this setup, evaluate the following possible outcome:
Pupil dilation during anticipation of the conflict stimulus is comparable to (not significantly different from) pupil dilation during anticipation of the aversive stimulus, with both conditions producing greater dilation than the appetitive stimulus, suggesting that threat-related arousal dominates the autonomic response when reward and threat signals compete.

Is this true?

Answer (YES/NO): YES